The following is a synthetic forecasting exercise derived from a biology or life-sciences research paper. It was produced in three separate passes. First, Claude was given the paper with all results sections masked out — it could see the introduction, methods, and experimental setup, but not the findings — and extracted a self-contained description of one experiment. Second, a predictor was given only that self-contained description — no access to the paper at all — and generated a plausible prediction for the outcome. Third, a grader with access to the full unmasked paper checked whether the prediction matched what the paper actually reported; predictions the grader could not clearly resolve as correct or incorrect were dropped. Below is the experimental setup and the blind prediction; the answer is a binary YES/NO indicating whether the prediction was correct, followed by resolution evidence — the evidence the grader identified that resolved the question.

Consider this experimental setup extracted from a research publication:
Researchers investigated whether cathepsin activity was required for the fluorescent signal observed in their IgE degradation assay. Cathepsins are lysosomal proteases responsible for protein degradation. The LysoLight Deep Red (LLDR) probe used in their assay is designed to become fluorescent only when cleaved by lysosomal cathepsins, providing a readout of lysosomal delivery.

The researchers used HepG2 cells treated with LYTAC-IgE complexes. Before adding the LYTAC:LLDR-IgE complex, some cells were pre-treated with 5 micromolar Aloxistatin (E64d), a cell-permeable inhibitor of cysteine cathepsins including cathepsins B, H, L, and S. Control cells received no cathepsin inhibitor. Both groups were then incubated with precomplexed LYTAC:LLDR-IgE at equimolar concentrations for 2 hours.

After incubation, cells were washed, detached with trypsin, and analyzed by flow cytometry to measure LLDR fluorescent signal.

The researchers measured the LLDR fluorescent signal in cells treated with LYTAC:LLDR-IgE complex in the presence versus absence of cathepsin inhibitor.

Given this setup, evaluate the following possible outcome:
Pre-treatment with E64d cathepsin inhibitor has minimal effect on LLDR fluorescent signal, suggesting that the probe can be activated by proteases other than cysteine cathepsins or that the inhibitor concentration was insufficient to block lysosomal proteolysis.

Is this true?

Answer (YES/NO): NO